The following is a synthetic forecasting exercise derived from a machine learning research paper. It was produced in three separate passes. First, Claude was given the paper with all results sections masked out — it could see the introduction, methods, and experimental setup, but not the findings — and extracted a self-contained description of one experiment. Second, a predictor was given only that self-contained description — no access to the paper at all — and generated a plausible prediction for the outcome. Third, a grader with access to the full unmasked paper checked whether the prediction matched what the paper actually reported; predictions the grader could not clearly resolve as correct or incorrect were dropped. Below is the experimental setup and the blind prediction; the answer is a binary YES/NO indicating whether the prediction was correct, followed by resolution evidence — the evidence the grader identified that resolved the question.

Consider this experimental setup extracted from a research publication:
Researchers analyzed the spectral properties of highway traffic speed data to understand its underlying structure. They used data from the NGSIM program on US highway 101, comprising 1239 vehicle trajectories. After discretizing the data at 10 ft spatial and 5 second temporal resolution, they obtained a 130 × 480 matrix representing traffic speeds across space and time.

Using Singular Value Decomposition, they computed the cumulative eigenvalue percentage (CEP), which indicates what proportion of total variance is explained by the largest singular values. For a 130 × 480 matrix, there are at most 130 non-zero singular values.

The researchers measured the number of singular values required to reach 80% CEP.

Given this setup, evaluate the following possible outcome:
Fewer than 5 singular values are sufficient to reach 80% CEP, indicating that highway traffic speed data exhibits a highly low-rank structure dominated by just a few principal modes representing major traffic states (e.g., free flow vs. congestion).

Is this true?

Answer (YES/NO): NO